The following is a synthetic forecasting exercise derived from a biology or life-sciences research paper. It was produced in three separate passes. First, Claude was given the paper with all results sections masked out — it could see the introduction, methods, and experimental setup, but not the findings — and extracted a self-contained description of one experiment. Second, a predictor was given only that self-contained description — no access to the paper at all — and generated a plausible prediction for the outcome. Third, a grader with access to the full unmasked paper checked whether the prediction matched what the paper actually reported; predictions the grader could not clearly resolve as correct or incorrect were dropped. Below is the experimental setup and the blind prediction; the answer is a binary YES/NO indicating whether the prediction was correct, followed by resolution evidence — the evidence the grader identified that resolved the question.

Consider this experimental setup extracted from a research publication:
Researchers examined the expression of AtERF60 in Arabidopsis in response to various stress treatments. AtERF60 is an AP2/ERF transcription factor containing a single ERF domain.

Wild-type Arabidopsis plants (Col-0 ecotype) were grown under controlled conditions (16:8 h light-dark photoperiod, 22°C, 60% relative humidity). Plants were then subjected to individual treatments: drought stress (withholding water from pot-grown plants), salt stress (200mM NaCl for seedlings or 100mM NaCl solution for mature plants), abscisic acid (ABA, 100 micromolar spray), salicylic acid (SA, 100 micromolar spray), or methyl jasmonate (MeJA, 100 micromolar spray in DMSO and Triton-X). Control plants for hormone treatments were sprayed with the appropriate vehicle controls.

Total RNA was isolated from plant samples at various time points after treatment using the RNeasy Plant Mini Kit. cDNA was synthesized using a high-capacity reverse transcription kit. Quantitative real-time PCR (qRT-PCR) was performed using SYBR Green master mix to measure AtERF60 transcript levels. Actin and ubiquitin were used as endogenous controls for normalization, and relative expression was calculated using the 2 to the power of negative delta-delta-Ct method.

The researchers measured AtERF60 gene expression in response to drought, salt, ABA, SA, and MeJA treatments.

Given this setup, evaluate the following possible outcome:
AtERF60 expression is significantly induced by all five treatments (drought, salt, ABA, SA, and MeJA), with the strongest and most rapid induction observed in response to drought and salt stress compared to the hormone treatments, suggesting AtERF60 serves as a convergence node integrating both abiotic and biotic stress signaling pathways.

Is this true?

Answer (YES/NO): NO